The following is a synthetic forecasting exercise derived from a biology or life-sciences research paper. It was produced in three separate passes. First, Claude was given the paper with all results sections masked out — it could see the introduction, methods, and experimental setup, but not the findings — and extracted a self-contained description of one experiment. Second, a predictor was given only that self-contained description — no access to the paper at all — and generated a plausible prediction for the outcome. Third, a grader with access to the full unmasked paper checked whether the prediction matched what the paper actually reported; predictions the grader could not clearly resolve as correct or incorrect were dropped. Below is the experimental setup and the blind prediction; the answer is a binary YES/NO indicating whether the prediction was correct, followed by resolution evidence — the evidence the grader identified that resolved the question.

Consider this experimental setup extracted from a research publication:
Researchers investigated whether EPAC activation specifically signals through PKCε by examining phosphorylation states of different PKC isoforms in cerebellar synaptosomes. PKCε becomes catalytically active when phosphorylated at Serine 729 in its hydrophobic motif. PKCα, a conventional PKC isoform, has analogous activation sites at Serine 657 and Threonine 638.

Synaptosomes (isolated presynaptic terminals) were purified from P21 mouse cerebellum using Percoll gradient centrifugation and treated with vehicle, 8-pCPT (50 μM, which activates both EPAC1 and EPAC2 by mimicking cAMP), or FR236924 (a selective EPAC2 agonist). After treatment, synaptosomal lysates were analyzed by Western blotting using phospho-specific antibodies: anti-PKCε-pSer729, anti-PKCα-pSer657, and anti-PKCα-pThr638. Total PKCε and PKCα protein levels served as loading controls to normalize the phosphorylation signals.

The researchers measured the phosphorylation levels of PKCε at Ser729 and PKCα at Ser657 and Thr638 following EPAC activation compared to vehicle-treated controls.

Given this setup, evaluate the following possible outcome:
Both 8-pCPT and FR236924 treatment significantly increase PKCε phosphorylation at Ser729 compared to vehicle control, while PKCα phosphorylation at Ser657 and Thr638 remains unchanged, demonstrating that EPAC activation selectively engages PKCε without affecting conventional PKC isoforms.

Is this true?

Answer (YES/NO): NO